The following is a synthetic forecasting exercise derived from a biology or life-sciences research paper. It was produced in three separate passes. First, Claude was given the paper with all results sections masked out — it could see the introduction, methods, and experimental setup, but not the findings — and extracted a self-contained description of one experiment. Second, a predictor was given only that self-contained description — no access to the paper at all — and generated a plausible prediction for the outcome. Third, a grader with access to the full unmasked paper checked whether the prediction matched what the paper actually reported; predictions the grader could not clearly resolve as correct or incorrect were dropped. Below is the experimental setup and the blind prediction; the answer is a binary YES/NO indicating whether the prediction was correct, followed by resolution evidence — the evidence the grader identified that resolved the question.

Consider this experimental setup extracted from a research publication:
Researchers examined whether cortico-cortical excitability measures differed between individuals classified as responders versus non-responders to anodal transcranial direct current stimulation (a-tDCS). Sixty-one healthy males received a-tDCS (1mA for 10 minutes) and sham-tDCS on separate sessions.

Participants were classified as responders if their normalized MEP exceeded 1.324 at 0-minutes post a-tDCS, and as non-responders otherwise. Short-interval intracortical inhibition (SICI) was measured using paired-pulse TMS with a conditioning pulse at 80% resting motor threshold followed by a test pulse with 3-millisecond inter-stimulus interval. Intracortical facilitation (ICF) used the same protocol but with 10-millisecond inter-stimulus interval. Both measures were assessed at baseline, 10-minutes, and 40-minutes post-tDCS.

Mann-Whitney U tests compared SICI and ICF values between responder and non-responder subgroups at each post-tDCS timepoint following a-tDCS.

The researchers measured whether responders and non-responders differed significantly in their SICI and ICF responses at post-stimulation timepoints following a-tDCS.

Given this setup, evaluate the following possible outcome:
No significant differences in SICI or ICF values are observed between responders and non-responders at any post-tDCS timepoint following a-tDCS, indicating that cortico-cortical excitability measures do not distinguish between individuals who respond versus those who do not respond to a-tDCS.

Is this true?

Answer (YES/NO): YES